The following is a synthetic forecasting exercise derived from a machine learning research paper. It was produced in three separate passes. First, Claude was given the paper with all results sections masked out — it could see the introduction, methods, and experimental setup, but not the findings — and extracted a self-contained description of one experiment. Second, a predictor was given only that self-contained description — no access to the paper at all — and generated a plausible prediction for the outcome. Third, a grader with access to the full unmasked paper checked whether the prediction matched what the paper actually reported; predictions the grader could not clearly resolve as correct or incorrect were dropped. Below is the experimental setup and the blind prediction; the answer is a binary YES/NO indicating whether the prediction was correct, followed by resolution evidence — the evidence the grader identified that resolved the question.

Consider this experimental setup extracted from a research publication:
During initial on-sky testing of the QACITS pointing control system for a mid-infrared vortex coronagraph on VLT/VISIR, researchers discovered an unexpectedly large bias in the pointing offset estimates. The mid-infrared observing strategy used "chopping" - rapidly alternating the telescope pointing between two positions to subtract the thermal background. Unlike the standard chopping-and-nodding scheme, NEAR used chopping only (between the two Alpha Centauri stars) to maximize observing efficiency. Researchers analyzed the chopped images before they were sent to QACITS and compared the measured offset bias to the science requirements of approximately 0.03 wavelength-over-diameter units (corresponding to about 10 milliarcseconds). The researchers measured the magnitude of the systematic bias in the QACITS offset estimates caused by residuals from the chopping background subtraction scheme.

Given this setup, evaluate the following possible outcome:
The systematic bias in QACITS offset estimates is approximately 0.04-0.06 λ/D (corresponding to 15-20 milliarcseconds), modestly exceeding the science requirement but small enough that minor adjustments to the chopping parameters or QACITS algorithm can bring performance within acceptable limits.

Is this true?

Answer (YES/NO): NO